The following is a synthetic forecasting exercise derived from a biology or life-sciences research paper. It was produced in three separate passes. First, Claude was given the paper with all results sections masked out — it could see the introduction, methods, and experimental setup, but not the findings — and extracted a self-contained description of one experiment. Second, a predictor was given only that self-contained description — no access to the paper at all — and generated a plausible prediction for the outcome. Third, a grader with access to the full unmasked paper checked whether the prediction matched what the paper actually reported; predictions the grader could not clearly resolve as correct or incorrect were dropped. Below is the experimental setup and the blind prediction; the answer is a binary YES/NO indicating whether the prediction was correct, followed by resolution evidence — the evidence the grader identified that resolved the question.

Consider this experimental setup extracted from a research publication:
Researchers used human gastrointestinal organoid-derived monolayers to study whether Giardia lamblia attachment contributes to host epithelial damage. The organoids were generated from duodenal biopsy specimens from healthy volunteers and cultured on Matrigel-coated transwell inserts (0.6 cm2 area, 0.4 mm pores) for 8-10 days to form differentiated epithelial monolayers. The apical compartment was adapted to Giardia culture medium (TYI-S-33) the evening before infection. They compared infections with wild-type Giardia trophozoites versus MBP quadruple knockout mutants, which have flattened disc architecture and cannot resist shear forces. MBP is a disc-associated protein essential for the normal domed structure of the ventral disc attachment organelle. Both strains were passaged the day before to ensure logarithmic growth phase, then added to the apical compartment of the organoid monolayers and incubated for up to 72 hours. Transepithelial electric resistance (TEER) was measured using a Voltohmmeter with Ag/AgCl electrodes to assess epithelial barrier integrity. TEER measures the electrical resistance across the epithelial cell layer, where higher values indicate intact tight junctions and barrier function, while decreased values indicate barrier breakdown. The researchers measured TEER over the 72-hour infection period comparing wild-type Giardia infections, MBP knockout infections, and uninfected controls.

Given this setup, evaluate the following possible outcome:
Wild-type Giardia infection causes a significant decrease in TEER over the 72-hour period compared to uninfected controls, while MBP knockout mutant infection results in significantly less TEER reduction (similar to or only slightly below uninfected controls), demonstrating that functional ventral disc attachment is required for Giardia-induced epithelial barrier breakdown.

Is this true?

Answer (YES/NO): YES